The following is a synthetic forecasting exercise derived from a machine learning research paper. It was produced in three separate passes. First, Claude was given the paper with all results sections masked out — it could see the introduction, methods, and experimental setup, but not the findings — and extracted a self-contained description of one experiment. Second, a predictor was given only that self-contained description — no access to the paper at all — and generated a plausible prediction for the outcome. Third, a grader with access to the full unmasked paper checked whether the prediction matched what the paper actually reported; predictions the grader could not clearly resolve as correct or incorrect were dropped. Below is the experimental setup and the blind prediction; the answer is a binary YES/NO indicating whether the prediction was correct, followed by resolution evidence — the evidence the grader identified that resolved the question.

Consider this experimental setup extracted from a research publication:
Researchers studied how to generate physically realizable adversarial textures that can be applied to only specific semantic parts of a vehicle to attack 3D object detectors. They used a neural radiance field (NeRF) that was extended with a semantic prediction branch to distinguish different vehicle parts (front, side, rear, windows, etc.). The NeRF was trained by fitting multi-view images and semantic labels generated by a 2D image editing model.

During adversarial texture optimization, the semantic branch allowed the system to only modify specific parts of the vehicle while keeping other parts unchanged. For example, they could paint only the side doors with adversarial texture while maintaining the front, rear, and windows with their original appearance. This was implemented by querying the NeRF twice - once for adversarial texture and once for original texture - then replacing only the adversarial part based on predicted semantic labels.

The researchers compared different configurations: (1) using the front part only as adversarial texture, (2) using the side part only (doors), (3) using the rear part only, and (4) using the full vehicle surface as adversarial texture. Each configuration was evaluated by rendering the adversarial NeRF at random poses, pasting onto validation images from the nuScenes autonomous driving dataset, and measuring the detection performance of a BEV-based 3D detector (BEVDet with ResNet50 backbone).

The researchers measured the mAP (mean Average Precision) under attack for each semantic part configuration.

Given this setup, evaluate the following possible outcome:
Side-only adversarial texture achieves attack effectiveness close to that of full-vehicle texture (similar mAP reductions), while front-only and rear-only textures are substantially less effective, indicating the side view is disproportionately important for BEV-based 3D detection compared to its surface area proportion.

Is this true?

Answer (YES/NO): NO